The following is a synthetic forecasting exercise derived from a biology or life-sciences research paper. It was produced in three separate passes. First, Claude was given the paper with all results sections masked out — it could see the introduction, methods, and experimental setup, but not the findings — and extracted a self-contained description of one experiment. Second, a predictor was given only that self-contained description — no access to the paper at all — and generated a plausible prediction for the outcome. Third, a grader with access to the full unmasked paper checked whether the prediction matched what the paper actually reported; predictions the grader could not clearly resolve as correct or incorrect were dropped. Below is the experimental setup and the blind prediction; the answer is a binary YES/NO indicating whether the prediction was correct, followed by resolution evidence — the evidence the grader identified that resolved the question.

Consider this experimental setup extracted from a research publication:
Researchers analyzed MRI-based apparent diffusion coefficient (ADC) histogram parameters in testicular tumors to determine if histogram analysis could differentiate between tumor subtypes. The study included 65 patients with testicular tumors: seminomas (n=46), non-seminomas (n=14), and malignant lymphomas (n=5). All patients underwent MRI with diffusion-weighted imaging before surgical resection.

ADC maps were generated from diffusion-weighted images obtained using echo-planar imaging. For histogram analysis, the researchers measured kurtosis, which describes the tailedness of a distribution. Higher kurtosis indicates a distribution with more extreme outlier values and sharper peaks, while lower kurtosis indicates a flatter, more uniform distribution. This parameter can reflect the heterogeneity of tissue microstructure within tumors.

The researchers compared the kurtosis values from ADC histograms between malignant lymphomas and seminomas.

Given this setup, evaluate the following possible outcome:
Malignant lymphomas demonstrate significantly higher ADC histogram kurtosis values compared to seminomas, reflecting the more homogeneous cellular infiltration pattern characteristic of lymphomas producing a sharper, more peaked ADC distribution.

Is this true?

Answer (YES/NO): YES